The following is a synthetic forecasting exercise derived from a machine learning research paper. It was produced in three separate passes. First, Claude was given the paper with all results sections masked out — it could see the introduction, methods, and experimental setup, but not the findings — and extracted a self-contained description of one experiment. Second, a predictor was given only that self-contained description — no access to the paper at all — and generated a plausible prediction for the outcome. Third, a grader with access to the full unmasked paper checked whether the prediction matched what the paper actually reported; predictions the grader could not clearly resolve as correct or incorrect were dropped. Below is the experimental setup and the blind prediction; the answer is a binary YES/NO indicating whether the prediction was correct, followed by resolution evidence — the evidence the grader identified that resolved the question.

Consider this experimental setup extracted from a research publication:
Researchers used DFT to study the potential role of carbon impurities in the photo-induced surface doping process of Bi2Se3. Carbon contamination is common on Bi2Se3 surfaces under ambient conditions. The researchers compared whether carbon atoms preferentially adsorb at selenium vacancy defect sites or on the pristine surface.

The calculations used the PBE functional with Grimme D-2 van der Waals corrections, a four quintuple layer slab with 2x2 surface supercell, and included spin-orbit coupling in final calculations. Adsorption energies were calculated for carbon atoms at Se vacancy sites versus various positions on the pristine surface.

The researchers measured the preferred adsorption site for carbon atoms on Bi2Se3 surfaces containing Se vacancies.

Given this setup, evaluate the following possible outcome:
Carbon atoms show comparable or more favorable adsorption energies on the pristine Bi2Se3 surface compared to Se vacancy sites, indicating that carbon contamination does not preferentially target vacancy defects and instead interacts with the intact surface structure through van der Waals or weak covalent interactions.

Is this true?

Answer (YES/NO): YES